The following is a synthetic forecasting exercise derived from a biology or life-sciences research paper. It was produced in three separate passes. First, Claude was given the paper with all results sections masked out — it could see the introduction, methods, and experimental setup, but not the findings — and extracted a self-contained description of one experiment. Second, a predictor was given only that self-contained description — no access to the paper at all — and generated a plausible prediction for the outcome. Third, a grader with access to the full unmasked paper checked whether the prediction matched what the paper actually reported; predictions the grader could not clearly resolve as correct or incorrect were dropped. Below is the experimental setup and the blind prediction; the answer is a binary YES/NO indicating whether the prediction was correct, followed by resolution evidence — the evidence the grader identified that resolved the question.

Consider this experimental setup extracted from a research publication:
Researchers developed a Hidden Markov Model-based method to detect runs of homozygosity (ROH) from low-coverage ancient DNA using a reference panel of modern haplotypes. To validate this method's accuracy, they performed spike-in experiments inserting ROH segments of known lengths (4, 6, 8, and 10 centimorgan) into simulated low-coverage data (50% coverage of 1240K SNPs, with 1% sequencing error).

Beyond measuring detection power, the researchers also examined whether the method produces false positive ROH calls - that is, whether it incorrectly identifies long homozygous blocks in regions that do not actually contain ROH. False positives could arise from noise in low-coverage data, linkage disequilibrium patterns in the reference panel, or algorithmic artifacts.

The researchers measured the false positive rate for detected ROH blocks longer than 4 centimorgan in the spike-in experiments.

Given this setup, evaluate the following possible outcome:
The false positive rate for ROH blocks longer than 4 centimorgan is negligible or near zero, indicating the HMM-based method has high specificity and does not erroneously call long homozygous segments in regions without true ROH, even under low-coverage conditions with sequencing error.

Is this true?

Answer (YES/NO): YES